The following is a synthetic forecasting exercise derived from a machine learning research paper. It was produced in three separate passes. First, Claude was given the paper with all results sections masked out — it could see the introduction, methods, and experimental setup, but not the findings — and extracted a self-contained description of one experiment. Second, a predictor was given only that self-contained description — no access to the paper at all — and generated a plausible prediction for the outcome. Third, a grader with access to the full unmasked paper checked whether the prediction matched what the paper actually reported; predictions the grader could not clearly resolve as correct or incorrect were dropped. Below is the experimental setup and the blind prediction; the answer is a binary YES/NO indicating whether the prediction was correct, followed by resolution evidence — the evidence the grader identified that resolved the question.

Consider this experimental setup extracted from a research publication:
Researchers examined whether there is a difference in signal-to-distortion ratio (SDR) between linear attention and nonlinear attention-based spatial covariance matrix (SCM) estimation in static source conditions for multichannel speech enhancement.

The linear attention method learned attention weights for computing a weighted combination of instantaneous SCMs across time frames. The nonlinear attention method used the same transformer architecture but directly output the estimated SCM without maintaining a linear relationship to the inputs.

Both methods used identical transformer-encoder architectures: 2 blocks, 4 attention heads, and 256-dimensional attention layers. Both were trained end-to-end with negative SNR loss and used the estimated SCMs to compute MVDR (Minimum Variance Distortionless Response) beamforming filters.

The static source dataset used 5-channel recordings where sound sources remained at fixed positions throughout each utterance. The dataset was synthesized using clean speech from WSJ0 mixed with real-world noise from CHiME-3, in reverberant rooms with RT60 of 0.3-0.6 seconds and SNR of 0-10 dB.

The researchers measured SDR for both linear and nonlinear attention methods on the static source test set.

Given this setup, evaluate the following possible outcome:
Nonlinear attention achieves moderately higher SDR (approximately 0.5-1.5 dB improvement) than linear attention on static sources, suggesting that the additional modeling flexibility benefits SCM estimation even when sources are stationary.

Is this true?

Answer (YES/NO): NO